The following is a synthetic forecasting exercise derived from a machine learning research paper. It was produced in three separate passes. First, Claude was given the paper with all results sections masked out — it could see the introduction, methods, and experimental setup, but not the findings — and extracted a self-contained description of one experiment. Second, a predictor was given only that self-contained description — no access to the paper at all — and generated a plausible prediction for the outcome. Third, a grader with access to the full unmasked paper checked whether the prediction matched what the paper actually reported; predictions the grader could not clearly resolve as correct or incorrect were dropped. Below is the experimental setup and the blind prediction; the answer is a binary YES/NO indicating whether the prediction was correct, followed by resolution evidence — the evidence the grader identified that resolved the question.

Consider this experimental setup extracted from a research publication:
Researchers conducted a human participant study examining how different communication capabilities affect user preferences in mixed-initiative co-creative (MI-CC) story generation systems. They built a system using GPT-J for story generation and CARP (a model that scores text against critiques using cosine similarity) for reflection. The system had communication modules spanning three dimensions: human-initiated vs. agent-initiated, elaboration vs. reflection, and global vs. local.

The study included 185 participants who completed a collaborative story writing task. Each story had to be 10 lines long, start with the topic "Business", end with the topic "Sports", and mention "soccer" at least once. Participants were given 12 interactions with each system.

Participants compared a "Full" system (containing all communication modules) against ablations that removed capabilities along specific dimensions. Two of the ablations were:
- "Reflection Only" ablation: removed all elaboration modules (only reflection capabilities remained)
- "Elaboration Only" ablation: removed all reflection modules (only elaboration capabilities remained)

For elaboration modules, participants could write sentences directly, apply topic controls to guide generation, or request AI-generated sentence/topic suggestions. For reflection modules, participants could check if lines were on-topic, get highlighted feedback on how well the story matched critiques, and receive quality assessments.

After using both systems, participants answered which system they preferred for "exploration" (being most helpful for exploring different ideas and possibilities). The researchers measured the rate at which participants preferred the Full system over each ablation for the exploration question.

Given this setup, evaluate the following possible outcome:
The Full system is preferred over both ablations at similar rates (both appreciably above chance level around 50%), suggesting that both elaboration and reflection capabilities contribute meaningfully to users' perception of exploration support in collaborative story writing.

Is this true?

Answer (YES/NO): NO